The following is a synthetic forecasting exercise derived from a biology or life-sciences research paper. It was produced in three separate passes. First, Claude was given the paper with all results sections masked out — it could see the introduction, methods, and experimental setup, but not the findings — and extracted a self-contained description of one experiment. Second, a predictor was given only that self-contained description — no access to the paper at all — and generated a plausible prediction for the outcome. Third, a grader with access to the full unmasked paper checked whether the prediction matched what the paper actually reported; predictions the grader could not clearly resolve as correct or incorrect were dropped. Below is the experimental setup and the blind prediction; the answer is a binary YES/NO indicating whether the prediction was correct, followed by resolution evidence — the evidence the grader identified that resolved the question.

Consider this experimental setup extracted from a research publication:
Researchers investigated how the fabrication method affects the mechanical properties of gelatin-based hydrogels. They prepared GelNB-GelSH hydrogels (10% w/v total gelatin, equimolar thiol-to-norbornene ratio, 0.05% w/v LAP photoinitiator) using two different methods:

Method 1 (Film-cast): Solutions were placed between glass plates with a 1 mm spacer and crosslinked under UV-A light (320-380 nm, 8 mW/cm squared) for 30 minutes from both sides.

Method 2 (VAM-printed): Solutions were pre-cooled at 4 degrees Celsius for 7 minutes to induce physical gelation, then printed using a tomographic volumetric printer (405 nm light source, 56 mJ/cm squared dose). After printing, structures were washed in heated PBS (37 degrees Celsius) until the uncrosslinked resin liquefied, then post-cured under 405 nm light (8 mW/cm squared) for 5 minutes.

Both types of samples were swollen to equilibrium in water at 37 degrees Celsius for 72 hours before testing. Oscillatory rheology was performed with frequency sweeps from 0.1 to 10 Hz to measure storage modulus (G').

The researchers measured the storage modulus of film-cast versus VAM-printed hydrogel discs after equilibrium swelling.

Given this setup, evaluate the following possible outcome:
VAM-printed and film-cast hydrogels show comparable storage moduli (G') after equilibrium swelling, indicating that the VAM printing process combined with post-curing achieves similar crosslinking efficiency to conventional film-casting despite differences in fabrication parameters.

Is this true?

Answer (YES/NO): NO